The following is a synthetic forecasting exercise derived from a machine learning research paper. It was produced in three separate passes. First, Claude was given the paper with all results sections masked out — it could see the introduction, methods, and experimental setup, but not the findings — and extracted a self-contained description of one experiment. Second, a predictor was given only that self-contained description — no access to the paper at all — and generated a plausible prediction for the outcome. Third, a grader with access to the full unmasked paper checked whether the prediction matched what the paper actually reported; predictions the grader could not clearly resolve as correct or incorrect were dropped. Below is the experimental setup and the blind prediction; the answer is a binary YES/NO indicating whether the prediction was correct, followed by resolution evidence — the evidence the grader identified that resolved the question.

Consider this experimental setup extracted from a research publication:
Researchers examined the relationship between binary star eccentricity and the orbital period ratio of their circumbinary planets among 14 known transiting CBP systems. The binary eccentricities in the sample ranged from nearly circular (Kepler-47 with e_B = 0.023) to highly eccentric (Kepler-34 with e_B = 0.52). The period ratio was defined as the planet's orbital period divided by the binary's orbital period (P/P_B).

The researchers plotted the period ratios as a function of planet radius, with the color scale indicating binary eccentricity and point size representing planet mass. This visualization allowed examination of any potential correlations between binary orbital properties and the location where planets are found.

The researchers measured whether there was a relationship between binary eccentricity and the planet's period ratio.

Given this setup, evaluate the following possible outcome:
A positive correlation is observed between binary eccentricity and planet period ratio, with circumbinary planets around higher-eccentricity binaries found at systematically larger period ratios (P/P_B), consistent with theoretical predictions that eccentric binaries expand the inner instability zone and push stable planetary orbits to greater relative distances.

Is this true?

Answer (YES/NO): YES